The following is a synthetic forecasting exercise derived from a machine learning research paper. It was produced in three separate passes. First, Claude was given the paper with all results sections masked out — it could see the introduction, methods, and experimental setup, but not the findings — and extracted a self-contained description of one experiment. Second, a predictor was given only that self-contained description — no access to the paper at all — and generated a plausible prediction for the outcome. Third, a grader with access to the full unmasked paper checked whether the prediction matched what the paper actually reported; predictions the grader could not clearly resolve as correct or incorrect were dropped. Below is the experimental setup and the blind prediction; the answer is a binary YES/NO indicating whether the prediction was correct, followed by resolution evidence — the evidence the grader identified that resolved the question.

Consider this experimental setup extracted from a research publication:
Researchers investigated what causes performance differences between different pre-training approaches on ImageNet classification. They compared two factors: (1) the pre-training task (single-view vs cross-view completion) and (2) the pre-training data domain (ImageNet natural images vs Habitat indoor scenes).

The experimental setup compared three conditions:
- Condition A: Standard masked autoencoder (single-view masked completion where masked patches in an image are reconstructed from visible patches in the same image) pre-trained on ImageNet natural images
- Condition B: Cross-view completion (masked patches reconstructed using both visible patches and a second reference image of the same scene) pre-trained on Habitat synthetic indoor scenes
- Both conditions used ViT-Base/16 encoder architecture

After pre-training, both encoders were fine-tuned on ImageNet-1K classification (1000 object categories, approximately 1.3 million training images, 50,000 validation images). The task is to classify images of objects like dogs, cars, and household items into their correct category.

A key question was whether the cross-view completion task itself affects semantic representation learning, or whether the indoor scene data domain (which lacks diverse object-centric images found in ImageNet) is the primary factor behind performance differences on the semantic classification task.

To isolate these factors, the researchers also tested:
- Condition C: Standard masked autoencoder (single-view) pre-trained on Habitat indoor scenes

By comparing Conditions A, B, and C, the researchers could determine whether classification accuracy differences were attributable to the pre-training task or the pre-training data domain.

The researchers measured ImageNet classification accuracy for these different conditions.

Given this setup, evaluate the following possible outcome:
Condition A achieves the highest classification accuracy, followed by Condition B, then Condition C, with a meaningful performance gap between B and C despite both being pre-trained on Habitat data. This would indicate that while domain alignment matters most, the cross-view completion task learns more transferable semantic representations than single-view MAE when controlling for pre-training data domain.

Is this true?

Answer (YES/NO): YES